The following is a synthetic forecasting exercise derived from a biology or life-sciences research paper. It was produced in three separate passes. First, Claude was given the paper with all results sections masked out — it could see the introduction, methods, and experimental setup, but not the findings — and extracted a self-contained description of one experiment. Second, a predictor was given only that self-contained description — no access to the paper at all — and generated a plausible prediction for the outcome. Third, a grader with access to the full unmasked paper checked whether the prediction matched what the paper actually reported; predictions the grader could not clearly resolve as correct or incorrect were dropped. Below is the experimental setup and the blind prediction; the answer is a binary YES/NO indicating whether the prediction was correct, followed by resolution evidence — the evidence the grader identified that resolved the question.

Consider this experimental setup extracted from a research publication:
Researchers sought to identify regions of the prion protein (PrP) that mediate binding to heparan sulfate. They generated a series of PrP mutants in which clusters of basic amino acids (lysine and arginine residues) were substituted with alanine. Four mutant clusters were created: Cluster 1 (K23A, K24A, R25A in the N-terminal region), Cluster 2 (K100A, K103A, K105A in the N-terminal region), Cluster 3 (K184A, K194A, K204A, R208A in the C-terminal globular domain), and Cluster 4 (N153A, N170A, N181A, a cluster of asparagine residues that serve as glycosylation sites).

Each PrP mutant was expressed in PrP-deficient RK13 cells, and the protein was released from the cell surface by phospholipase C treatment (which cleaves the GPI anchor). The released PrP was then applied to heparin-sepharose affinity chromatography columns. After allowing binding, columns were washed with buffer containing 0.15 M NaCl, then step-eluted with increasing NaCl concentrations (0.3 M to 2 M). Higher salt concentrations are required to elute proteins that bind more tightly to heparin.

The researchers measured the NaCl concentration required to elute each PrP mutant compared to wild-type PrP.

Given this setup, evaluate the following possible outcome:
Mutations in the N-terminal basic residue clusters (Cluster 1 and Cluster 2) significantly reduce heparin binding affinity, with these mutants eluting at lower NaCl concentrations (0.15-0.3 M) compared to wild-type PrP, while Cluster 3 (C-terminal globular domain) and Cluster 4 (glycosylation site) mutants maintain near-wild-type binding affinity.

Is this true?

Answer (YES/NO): YES